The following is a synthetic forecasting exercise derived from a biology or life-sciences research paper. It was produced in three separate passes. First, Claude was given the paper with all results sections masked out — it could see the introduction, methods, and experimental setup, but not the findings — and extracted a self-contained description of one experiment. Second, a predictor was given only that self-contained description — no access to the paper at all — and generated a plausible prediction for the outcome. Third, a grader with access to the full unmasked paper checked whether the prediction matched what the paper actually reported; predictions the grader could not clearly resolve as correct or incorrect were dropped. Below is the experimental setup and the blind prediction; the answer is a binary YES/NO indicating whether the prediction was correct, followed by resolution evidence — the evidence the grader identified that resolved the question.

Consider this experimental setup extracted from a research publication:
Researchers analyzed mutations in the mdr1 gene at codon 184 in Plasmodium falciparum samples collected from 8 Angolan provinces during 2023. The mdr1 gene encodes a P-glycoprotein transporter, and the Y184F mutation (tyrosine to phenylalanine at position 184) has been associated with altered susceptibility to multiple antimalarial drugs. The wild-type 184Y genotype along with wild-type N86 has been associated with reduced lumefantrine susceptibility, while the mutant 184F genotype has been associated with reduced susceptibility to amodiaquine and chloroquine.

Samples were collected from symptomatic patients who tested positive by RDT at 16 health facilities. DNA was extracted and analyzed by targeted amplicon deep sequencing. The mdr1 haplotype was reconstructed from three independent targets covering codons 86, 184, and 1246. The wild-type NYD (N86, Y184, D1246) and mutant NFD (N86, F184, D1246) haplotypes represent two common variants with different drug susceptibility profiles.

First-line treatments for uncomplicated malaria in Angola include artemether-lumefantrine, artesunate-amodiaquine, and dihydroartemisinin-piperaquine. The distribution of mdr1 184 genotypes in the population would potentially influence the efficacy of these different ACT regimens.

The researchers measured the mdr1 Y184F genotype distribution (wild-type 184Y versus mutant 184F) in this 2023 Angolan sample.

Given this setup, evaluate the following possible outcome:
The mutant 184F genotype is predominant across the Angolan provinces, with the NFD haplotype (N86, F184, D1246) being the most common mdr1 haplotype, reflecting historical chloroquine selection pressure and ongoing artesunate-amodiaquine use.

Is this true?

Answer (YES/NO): NO